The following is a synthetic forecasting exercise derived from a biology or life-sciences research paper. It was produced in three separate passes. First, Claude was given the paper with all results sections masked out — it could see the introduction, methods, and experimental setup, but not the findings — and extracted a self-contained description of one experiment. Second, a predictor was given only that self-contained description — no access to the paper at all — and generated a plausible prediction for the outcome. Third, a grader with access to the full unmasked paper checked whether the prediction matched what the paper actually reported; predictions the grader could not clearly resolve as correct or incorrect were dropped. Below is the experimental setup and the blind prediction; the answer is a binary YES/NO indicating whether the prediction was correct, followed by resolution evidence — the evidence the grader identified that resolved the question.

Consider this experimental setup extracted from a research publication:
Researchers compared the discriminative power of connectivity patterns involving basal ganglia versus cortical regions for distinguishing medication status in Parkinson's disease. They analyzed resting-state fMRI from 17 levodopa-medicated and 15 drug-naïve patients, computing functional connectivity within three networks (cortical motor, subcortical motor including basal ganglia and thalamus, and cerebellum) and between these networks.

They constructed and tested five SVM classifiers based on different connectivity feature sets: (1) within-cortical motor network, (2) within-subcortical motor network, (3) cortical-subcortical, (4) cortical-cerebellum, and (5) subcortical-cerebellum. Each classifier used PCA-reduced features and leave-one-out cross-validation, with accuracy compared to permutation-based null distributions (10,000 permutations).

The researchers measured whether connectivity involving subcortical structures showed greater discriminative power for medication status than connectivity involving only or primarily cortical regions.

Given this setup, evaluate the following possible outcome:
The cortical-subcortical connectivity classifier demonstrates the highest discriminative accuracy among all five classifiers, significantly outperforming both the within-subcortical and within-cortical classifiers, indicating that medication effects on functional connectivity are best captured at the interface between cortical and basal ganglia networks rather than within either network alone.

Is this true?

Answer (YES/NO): NO